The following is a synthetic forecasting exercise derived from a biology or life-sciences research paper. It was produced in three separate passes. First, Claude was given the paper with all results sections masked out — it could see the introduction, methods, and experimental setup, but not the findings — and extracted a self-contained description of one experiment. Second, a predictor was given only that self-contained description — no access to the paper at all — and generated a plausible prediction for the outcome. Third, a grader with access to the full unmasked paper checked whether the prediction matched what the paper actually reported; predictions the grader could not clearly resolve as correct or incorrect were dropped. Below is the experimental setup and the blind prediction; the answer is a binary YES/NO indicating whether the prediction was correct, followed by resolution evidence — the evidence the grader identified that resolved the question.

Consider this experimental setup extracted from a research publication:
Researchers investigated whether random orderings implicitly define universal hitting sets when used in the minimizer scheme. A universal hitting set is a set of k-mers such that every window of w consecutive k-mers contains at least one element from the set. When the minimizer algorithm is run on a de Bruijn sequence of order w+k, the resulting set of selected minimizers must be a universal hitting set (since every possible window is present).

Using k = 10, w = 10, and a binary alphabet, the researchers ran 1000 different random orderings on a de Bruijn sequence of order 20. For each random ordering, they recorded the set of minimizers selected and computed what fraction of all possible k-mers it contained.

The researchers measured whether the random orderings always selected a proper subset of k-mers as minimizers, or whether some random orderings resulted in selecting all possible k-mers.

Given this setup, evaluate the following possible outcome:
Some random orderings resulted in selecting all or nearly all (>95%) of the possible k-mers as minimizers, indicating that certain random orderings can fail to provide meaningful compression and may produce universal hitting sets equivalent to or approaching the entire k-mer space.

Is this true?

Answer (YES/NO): NO